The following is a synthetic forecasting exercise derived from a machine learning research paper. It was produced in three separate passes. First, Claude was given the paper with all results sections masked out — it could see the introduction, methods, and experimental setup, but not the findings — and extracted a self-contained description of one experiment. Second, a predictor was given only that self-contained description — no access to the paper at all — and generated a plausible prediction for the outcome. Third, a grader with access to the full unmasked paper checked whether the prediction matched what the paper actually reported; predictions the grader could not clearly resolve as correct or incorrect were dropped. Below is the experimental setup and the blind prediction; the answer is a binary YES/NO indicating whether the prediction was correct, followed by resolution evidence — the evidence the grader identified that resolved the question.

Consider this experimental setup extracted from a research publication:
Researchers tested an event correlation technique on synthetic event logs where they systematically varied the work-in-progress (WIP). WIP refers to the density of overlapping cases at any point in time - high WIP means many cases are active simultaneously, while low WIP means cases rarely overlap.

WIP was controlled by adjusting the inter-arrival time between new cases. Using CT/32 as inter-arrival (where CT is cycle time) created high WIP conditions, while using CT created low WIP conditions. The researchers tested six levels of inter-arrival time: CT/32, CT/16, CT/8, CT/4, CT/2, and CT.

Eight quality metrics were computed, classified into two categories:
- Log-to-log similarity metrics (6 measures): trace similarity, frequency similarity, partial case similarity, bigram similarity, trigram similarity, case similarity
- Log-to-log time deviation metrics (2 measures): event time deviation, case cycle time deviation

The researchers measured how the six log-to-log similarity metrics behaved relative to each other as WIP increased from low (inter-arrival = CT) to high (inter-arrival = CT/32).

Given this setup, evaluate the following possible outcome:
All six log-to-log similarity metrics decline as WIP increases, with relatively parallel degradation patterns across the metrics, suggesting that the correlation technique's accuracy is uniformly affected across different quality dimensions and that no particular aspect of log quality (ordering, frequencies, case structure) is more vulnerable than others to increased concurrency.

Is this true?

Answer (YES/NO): NO